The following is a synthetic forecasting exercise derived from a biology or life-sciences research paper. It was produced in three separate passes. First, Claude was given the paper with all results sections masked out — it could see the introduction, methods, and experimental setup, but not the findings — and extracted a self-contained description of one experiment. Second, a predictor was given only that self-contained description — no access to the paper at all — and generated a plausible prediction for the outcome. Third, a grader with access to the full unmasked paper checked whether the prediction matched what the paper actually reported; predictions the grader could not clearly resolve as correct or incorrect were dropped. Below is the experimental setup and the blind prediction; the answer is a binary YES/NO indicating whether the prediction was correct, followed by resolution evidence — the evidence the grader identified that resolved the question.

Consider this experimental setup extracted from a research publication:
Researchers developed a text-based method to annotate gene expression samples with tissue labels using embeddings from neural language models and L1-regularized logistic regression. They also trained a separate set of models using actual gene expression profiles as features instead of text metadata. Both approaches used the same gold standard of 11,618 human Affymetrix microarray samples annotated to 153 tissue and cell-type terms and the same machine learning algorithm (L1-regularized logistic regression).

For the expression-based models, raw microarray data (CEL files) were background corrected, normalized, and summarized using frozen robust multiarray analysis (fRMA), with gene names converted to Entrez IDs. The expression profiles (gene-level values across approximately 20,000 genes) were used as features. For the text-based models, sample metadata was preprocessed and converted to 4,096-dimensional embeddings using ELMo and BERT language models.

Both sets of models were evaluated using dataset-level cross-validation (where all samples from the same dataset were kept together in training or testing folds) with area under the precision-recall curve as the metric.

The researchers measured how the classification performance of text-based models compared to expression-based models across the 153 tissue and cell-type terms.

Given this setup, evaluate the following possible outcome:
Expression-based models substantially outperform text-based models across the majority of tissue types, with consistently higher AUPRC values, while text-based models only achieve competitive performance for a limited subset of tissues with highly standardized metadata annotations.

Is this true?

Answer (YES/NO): NO